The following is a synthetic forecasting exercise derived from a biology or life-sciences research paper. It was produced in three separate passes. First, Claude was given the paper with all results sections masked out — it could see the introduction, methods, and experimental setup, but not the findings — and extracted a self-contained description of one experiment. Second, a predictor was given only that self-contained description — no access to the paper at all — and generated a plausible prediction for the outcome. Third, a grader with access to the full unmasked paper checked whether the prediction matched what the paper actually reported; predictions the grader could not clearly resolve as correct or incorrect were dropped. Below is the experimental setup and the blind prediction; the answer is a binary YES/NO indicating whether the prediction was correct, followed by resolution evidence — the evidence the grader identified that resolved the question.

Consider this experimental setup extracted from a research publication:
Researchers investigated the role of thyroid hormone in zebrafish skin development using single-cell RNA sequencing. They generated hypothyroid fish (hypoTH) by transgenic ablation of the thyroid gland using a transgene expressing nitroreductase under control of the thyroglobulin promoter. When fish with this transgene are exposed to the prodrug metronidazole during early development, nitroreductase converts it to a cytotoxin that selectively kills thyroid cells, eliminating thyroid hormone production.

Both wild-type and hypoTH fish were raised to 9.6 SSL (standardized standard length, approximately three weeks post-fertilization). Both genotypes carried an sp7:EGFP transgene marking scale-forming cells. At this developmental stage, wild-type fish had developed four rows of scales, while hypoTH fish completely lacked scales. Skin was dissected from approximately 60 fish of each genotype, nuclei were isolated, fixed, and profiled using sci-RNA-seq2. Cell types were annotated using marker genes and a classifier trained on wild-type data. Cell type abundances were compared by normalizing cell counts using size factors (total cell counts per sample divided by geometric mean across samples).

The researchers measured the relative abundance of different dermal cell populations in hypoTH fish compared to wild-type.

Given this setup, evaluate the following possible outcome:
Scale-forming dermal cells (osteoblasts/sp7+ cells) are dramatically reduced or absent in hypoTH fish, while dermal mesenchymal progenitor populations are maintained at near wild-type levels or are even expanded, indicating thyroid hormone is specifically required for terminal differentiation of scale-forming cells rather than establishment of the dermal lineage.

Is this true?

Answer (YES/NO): NO